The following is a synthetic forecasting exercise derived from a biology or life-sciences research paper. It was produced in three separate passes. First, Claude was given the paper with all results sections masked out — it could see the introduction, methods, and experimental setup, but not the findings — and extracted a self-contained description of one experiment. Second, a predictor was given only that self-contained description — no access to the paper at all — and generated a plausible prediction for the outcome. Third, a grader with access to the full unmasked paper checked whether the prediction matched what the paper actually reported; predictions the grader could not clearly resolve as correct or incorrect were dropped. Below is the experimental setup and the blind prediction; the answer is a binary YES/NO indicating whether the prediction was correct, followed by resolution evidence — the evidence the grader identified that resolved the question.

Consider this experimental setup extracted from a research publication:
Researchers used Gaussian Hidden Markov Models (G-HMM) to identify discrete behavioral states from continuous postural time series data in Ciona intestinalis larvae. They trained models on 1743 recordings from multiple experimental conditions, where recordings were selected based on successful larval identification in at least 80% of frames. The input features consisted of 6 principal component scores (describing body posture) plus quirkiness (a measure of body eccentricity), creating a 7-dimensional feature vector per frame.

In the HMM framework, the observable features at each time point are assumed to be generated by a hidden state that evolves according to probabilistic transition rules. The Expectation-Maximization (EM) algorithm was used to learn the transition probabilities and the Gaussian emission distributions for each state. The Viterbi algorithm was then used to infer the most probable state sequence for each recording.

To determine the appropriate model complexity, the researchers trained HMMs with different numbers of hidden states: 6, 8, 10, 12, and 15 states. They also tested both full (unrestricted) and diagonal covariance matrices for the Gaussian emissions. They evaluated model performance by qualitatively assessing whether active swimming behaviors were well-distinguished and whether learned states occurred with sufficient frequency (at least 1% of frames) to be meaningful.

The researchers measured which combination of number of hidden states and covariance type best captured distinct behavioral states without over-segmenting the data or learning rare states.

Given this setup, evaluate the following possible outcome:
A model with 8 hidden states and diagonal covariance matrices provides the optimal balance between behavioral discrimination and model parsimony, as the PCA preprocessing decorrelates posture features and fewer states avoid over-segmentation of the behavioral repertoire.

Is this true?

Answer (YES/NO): NO